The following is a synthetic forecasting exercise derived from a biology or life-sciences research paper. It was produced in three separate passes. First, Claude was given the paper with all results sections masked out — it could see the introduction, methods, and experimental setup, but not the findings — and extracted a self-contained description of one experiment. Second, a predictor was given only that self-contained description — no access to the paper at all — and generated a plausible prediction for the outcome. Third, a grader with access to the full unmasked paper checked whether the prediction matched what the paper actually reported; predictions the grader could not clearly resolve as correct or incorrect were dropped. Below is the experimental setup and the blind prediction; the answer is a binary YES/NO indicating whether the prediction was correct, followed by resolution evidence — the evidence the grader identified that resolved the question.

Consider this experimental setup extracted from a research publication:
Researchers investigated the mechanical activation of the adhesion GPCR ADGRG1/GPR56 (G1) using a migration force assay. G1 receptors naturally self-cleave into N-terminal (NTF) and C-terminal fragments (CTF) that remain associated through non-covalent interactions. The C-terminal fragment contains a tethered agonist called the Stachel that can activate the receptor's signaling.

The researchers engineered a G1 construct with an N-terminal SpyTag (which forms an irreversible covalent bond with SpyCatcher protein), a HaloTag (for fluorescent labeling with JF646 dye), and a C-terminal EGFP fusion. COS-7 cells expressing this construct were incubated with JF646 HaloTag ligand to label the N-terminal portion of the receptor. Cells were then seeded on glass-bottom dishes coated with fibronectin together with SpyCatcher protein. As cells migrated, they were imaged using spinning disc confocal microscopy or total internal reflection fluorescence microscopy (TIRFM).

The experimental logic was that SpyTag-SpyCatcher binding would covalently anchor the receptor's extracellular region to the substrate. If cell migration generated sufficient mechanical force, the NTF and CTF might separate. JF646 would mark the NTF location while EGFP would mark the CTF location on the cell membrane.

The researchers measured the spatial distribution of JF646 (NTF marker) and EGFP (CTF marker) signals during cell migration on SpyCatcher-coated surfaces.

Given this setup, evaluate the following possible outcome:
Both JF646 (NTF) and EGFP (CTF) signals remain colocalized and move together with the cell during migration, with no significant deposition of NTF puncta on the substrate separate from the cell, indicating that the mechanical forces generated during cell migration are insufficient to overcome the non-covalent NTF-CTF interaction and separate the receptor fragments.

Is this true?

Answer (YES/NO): NO